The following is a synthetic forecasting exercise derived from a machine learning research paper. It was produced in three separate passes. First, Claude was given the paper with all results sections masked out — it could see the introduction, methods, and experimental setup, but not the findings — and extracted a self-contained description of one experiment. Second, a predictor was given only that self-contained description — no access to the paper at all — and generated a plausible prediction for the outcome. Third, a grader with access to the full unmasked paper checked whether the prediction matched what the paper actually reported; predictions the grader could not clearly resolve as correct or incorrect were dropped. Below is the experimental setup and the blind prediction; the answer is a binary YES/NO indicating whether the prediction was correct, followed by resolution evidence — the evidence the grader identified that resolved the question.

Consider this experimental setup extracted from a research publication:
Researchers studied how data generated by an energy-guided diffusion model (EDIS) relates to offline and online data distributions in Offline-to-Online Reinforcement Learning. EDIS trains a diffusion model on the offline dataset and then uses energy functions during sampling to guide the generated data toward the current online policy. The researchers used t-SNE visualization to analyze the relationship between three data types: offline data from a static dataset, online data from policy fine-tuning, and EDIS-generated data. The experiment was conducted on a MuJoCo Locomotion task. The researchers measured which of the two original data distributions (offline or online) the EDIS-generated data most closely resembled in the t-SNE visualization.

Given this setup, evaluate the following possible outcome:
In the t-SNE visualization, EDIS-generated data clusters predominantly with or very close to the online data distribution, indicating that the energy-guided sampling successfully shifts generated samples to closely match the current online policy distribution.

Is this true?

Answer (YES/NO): NO